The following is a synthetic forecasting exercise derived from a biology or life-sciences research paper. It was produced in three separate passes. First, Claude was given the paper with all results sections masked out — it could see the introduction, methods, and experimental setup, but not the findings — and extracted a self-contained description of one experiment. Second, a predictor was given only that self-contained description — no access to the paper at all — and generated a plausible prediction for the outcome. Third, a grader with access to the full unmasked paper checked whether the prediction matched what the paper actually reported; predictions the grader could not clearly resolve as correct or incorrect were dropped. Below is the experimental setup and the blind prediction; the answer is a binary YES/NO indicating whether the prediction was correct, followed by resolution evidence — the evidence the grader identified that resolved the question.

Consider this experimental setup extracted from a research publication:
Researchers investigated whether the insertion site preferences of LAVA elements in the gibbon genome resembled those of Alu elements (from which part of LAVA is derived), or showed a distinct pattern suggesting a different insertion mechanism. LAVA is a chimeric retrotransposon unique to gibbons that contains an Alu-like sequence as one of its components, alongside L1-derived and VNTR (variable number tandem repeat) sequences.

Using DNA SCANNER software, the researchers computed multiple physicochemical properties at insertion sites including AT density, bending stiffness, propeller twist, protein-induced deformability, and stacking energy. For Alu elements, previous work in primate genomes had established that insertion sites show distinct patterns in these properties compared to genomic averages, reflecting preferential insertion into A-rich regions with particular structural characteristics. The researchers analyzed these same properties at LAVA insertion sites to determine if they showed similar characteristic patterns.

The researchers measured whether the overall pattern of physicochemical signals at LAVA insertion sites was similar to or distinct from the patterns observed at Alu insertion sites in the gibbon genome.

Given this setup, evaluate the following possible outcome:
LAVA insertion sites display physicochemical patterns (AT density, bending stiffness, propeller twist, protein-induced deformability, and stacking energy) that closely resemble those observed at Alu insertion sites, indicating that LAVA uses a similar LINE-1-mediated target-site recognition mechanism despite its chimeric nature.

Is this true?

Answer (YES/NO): NO